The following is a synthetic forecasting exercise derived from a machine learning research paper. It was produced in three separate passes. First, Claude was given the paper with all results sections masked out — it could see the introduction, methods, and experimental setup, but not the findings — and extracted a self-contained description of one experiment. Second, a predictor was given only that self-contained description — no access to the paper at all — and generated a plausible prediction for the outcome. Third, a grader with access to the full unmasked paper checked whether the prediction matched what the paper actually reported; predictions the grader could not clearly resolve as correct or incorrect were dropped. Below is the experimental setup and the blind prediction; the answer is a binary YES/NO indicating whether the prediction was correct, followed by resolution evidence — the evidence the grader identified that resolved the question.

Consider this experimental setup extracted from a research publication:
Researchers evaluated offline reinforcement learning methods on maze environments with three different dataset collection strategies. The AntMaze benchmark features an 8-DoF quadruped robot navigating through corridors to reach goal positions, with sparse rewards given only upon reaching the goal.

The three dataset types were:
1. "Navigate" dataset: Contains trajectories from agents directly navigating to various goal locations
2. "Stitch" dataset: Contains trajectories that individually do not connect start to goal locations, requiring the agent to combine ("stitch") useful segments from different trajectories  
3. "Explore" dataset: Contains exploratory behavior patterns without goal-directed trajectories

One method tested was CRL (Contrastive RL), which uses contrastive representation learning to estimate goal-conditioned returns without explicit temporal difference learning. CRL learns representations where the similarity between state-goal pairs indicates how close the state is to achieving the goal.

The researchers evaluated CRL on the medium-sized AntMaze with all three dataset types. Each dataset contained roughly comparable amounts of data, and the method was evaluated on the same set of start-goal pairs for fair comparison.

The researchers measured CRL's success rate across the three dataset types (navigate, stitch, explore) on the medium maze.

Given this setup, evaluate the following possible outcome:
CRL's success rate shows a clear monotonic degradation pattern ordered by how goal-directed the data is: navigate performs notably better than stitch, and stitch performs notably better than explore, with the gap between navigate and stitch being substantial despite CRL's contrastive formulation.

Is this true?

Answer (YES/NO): YES